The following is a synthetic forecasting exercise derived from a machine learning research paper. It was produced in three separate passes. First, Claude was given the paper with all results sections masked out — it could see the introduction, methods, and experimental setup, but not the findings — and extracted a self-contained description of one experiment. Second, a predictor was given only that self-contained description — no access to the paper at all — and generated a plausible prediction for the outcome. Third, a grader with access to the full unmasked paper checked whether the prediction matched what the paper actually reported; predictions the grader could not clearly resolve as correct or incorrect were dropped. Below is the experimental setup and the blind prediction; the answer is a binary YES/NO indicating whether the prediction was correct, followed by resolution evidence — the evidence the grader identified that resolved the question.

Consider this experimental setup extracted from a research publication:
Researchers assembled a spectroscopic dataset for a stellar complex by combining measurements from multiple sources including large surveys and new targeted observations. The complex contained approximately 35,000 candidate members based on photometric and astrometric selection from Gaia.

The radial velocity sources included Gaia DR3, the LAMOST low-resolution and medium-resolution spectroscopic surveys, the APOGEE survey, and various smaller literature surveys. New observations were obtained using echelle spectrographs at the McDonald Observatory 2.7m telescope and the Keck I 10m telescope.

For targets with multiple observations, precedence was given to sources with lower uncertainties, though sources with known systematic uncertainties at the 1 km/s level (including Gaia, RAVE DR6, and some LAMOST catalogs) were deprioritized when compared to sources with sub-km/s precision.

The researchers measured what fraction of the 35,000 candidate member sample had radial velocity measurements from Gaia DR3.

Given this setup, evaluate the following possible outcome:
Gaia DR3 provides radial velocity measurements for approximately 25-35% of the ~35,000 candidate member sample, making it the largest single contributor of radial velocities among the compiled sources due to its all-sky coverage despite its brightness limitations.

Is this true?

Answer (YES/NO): NO